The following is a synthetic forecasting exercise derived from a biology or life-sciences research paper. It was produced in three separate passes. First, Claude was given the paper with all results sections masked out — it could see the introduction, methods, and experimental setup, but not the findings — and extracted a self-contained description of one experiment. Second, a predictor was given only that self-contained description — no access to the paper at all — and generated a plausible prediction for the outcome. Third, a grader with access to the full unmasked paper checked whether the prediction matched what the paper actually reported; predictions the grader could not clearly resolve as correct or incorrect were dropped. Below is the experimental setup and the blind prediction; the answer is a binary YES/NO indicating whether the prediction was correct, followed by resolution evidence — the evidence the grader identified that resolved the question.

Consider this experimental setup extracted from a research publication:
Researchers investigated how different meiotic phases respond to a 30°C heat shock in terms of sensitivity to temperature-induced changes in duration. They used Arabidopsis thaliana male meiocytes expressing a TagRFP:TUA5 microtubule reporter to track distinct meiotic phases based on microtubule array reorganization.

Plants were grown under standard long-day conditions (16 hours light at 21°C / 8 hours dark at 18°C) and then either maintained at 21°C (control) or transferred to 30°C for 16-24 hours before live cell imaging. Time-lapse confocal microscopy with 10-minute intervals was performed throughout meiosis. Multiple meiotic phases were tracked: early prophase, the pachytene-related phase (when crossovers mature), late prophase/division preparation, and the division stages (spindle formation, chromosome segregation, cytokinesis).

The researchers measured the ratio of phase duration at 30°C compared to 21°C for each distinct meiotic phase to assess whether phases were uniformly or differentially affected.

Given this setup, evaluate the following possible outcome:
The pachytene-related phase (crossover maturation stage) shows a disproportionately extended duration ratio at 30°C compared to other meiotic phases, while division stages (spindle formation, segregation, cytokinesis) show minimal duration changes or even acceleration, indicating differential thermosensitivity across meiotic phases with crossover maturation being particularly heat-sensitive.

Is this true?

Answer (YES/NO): NO